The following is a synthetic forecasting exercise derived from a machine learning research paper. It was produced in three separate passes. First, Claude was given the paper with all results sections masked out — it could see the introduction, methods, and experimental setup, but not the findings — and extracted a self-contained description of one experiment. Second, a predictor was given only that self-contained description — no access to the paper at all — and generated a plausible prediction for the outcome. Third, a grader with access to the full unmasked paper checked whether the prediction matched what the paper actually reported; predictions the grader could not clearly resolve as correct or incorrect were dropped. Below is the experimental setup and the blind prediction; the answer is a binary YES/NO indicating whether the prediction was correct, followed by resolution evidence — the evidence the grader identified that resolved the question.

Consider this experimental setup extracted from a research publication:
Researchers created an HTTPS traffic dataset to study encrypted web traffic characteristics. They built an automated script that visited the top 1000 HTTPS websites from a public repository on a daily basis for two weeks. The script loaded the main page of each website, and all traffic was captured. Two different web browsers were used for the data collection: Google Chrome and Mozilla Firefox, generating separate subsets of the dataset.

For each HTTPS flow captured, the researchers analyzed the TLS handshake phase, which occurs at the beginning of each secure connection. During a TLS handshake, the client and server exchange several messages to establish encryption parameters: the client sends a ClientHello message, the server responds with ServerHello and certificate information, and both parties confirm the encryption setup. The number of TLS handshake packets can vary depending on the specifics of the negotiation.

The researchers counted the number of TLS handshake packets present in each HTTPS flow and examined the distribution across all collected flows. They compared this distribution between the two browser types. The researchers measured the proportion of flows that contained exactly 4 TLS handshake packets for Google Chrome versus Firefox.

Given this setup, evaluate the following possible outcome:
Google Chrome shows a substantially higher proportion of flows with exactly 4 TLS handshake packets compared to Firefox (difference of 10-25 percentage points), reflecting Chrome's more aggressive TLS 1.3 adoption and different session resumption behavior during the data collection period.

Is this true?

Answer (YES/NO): NO